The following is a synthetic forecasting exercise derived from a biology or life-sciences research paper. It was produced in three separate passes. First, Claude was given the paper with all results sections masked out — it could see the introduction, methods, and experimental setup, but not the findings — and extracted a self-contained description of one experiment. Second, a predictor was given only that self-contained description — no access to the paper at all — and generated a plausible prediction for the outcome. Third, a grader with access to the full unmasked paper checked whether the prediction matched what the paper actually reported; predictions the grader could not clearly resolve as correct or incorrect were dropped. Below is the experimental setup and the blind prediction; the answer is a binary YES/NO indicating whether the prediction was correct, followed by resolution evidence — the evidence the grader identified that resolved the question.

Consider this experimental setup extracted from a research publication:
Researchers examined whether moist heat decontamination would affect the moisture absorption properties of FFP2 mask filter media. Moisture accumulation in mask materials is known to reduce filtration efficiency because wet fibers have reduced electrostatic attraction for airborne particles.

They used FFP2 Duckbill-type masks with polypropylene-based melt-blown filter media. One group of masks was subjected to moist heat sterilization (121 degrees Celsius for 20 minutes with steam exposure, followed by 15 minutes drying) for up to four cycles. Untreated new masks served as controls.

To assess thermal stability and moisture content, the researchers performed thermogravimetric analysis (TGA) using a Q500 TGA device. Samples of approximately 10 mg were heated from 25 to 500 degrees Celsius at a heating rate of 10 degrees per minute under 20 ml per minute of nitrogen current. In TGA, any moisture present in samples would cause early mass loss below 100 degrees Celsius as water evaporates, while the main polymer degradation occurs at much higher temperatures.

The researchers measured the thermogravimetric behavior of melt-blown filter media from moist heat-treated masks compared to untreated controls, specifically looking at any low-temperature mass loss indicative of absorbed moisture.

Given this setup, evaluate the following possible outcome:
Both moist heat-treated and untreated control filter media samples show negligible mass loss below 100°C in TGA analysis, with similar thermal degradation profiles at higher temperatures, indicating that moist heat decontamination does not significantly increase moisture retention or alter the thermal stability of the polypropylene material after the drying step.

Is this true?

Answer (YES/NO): NO